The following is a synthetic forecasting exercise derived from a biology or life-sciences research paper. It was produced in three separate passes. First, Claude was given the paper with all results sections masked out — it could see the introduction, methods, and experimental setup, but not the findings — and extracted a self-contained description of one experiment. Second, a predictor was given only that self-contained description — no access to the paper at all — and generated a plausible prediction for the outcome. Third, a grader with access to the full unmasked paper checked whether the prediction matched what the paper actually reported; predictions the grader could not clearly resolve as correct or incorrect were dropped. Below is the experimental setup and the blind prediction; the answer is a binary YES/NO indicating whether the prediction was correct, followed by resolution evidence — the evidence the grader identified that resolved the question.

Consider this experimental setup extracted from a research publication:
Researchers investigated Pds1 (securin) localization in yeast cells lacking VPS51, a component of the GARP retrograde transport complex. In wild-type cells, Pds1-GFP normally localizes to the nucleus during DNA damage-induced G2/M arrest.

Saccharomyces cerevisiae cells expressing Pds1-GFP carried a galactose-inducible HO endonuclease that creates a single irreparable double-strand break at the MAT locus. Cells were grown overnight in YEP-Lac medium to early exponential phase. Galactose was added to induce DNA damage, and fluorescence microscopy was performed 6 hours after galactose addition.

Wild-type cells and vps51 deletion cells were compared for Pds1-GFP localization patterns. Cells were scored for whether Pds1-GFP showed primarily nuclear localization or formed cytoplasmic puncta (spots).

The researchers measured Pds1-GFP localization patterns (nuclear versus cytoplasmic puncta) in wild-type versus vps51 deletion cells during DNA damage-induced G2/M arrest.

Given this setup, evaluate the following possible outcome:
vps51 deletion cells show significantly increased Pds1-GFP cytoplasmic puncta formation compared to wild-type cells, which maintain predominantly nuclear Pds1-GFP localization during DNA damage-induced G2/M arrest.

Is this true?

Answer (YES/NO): YES